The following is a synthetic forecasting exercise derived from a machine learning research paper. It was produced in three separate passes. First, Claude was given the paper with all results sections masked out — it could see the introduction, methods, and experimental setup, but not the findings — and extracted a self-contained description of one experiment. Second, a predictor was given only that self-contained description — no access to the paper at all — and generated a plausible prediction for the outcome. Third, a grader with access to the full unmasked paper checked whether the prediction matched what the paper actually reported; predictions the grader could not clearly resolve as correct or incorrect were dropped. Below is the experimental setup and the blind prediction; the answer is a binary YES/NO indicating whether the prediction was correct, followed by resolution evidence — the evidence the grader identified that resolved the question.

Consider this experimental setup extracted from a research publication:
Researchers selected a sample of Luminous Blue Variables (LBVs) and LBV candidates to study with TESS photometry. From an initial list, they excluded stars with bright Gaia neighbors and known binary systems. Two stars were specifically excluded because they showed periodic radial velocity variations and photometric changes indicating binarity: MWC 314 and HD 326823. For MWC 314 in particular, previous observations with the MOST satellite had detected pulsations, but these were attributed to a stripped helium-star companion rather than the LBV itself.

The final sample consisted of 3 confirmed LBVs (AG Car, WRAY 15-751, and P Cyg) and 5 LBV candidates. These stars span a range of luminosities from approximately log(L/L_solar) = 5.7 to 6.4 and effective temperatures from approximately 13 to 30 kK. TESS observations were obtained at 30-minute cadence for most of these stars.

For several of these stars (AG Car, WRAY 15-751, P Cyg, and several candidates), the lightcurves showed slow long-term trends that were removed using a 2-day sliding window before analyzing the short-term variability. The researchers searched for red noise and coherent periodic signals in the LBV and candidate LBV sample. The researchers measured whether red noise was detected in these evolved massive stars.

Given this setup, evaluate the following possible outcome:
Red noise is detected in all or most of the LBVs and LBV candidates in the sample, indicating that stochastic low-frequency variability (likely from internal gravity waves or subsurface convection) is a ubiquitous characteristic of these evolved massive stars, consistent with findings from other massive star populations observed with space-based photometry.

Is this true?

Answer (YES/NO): YES